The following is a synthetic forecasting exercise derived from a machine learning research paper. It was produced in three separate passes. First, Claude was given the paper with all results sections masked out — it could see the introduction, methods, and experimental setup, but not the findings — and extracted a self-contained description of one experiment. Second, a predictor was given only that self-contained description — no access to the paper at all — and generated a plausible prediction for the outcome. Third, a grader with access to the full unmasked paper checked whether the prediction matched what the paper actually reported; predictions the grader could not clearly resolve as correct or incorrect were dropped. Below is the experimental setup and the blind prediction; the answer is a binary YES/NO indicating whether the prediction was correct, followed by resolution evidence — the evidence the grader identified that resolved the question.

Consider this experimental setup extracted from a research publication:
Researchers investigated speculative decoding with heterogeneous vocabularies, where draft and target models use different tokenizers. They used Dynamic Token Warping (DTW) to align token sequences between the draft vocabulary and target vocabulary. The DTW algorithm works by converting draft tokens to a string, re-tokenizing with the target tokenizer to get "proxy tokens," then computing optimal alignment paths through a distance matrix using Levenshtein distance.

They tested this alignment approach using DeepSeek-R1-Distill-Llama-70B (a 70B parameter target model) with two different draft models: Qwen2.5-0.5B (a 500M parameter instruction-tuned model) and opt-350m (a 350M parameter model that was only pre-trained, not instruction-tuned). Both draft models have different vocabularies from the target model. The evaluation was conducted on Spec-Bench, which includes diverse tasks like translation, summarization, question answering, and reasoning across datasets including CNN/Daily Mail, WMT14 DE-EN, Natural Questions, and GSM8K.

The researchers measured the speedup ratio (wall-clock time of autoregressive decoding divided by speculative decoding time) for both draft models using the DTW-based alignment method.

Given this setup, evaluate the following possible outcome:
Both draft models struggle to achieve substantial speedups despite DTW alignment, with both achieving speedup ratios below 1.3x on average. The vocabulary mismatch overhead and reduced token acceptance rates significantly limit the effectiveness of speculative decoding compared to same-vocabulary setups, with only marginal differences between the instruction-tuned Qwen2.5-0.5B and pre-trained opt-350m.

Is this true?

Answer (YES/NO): NO